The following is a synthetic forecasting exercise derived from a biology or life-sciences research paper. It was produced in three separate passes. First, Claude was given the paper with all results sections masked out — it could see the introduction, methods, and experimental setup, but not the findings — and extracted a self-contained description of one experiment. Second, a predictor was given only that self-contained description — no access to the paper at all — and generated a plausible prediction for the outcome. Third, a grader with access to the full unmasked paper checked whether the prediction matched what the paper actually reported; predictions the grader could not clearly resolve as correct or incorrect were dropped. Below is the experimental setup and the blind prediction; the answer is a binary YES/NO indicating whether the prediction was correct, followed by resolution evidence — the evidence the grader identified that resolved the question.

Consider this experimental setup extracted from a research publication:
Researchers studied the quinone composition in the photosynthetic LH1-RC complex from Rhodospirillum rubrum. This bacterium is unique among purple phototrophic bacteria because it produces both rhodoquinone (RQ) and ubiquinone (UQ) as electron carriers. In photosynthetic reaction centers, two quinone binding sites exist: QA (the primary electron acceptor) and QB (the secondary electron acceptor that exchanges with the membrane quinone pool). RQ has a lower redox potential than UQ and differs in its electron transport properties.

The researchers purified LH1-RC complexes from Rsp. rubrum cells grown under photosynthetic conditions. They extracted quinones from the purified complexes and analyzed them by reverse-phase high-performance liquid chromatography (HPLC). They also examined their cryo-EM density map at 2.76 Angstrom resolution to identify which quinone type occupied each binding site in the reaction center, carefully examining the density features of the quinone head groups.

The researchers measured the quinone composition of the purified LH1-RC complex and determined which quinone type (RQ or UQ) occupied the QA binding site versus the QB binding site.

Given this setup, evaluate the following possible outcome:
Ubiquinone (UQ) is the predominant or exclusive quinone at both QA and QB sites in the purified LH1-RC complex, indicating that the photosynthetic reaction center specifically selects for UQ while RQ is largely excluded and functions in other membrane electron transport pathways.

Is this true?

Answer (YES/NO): NO